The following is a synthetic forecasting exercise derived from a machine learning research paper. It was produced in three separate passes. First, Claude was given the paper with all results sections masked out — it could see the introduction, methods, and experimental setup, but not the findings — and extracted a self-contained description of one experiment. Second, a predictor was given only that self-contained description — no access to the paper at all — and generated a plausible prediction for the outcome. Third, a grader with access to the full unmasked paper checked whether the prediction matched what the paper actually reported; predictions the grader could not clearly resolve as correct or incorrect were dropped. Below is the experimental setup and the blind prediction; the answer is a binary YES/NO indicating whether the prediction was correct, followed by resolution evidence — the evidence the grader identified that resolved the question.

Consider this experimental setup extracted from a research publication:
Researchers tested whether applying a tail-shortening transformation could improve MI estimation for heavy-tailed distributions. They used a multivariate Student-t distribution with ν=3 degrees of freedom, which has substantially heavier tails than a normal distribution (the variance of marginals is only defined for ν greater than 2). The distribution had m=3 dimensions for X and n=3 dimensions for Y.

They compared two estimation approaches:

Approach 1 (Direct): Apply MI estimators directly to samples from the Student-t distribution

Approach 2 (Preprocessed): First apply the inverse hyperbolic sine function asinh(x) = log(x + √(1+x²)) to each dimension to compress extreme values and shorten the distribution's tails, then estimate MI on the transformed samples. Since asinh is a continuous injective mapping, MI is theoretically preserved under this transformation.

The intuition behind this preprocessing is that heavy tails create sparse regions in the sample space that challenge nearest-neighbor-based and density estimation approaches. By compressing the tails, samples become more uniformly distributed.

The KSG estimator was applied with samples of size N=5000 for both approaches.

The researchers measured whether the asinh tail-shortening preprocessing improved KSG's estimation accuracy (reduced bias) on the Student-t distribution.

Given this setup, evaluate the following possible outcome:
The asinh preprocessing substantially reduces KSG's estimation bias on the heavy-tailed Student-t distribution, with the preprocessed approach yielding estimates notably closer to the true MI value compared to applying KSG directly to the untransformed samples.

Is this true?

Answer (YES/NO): NO